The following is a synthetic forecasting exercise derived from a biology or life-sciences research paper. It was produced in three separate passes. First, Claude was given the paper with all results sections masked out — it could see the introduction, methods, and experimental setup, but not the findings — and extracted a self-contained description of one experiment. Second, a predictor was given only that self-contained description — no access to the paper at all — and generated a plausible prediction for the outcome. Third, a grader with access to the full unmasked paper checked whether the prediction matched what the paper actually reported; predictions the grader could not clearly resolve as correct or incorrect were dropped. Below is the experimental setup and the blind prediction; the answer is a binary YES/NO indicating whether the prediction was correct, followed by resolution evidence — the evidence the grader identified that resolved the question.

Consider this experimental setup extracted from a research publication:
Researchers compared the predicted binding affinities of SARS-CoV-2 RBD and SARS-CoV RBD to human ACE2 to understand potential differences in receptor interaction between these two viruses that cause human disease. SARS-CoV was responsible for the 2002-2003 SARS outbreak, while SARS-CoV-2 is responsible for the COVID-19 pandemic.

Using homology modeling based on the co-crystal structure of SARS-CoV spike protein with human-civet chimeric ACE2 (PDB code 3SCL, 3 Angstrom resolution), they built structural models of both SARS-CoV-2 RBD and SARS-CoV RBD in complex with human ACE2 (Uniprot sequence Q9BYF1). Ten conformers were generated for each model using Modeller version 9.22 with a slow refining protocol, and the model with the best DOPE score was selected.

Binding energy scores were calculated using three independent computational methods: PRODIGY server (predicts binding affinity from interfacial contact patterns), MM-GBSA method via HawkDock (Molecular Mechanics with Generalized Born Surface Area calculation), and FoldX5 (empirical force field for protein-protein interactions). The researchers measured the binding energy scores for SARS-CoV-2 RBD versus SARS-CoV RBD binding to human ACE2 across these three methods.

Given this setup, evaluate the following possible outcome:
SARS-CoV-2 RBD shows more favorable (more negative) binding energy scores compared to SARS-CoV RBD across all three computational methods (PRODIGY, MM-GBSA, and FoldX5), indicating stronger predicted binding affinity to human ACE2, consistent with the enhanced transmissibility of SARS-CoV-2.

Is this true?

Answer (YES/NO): NO